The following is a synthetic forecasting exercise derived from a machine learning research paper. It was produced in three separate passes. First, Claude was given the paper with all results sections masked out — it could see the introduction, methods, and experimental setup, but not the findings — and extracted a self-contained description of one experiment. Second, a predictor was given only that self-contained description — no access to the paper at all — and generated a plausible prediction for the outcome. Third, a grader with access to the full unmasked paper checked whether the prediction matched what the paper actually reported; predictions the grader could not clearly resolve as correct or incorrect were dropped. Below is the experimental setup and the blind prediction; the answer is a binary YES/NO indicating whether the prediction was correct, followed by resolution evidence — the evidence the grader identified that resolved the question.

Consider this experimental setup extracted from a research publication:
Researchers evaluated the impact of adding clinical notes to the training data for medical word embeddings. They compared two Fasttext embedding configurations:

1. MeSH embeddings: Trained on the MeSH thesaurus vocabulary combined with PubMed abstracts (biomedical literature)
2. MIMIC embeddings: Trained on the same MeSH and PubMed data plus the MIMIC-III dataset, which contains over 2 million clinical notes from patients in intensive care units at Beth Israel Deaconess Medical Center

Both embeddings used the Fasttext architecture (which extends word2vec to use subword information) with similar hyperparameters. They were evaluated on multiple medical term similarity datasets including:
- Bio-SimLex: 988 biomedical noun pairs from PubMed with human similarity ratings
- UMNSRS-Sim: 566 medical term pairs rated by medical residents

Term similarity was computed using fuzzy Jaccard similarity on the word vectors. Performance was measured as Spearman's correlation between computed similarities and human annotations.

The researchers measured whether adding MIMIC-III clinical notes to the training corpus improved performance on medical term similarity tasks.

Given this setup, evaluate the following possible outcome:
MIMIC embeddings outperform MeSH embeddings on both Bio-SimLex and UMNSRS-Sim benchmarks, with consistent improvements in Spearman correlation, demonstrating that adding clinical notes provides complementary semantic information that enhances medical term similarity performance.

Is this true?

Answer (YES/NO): NO